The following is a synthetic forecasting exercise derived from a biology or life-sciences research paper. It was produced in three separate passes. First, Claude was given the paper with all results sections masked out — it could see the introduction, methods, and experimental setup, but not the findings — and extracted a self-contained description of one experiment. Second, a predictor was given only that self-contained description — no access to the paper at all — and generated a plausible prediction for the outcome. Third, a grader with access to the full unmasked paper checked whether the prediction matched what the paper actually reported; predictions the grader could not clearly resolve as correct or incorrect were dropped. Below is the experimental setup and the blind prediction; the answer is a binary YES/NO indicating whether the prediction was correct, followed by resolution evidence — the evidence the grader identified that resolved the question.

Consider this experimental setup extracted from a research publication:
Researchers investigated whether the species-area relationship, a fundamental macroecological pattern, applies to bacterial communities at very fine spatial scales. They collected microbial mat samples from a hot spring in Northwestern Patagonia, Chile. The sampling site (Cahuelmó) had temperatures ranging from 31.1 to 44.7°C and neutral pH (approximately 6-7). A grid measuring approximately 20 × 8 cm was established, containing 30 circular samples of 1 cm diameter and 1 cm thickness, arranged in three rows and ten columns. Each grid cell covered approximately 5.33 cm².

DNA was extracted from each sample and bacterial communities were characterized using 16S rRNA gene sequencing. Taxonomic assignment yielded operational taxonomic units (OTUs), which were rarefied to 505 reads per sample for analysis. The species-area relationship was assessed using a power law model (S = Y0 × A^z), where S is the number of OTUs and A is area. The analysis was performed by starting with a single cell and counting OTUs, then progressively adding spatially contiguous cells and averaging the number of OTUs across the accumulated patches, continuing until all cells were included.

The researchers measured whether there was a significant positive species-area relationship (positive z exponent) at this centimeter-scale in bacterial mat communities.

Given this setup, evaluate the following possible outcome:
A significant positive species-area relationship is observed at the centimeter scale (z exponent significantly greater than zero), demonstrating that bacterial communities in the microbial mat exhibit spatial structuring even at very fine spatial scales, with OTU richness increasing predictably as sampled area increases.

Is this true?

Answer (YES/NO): YES